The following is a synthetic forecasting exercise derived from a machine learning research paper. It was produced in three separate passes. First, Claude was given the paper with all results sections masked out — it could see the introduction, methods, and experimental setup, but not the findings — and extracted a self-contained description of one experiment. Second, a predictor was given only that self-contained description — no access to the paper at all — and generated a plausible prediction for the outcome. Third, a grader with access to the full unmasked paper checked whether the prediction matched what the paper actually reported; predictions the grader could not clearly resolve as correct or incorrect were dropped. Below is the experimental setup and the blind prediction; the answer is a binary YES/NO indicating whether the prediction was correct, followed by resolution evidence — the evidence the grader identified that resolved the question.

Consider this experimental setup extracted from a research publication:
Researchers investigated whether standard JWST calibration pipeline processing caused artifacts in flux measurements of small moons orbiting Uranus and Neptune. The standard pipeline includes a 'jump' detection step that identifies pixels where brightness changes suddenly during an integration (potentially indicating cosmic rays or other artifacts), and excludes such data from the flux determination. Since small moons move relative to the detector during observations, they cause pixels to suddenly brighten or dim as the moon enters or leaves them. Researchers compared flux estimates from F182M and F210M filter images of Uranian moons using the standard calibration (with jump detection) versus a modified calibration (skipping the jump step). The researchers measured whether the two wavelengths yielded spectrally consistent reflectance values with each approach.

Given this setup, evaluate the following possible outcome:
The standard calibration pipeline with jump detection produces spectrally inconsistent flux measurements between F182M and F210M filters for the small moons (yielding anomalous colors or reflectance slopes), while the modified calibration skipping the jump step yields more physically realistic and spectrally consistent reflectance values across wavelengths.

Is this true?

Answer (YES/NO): YES